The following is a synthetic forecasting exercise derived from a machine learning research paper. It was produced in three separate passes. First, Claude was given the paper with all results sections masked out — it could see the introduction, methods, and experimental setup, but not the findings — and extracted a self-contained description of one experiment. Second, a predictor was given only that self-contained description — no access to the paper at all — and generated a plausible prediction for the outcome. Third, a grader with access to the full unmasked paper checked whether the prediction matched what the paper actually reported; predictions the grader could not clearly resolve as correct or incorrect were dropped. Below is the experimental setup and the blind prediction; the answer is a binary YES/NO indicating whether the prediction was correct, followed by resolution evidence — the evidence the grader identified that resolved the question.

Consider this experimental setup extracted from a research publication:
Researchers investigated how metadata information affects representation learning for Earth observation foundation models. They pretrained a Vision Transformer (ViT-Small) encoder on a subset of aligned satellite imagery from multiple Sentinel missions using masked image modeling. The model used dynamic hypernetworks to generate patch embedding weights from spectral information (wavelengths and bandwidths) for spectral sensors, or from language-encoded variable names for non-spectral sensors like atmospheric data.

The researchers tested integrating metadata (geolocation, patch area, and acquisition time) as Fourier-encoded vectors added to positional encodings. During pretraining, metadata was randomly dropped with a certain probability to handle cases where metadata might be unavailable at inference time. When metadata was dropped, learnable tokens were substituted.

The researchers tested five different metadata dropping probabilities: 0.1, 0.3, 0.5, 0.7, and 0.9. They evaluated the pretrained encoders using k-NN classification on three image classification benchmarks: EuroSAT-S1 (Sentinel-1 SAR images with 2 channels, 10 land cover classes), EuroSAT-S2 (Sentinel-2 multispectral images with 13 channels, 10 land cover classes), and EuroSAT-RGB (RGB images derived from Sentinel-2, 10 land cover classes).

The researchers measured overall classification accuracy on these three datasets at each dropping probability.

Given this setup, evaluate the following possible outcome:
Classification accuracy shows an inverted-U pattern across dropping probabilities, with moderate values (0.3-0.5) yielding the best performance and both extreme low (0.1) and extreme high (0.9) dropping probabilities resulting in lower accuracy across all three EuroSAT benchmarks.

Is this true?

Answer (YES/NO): NO